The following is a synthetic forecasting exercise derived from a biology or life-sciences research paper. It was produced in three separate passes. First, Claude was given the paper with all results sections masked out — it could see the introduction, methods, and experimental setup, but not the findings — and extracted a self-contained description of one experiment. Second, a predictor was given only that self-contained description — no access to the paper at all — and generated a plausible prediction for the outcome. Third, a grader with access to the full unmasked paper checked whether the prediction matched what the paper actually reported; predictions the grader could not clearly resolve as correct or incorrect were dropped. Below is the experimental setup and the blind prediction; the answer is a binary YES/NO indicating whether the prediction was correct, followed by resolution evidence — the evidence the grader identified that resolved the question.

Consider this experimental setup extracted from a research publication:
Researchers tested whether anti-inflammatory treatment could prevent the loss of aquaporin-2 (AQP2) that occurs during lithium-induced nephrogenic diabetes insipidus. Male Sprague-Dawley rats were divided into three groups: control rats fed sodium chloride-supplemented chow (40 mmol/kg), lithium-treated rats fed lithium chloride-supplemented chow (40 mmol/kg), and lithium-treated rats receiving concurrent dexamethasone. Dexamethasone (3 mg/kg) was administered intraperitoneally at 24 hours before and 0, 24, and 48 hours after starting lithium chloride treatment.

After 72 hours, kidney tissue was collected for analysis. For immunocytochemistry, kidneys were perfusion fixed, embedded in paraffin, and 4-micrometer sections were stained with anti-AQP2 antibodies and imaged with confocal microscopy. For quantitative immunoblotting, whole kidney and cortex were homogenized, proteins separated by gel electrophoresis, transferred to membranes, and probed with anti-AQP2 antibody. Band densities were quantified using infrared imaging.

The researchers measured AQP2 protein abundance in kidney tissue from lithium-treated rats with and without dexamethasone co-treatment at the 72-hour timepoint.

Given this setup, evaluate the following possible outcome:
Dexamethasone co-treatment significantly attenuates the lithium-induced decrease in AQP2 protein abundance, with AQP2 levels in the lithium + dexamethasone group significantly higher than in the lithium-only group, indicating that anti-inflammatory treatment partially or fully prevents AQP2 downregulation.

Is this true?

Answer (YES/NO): YES